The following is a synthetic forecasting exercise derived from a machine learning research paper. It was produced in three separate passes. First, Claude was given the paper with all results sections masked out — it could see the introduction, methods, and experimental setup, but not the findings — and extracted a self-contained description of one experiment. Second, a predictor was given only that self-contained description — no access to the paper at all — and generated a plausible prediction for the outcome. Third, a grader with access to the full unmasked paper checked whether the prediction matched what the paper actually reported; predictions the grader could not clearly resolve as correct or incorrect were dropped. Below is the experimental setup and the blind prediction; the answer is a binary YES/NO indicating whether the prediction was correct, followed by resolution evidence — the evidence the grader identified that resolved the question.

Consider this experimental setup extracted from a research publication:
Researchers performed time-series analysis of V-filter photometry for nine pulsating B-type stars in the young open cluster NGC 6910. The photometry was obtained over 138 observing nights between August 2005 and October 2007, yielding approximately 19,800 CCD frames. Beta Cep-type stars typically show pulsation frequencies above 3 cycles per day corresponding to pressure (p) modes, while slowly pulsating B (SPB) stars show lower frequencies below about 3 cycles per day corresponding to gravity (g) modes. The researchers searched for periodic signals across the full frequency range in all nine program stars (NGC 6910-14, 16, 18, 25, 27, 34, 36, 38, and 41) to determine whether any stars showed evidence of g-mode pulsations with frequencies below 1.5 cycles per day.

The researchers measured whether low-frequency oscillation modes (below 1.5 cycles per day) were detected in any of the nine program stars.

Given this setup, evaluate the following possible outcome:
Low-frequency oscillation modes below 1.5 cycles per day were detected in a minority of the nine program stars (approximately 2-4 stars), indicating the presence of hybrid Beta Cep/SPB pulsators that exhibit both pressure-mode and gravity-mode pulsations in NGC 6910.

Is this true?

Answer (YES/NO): NO